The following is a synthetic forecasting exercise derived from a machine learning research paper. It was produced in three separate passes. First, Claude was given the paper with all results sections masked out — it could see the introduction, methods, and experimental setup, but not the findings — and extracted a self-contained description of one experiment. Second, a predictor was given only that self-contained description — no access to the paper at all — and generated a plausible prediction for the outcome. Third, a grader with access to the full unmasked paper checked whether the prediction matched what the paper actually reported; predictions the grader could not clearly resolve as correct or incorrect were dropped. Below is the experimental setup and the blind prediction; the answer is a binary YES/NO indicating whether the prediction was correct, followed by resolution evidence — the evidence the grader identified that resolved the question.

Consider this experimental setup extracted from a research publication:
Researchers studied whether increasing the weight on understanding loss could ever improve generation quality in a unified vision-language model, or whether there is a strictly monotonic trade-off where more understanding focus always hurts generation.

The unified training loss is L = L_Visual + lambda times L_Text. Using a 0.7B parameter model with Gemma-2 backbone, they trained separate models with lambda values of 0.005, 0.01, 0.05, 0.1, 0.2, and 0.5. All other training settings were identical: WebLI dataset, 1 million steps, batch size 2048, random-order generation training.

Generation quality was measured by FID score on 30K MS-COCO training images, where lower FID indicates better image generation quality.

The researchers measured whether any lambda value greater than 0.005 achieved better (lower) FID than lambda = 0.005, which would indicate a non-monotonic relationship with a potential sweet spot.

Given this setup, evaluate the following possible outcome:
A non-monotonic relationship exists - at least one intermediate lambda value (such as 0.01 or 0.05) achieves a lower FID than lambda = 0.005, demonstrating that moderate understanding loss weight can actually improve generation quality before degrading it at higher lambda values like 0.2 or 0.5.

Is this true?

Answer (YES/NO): NO